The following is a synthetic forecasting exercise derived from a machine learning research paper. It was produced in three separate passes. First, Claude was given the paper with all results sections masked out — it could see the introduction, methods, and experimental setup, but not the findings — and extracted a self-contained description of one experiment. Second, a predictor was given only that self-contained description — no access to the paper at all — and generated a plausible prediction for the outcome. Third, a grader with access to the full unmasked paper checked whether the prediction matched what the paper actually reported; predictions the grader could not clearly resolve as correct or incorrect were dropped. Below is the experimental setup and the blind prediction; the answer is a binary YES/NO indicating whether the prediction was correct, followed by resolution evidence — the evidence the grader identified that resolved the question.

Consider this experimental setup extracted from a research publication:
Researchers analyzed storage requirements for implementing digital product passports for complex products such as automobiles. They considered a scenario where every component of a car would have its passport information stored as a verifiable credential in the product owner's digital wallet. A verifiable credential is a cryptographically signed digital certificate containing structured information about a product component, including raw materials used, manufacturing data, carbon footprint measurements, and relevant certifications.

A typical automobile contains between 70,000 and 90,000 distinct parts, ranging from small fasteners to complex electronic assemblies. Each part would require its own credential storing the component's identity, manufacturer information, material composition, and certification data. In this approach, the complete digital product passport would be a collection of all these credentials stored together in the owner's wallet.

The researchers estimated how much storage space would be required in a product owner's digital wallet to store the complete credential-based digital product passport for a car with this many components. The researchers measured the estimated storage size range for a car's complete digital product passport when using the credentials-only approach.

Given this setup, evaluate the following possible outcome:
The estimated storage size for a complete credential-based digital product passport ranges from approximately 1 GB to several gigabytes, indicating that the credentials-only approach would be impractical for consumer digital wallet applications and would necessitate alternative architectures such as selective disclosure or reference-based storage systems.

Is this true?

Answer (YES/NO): NO